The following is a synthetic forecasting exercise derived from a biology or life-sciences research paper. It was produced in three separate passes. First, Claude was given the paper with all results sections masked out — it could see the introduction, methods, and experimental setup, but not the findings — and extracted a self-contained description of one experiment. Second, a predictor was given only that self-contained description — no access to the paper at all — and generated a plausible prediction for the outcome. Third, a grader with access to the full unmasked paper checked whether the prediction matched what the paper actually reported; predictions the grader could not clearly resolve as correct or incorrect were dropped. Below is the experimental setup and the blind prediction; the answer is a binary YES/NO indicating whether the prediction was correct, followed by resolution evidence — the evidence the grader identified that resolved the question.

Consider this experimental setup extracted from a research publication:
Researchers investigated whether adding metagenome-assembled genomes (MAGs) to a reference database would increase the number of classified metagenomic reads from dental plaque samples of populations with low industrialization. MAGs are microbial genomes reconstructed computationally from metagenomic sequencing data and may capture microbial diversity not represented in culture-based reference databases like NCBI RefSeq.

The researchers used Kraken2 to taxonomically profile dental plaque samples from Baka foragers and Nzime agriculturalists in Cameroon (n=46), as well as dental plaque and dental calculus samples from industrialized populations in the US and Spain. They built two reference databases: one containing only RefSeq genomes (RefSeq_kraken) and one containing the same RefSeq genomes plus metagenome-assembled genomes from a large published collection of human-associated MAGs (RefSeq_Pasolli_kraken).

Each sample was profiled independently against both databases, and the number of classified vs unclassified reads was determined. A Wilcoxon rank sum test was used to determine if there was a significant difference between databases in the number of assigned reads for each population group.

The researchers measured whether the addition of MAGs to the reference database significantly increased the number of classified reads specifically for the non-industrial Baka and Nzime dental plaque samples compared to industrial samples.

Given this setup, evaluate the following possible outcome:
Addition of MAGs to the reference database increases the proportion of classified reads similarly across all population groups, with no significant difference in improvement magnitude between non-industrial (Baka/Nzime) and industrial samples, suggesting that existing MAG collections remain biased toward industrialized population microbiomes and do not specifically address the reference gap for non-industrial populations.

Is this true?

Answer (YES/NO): YES